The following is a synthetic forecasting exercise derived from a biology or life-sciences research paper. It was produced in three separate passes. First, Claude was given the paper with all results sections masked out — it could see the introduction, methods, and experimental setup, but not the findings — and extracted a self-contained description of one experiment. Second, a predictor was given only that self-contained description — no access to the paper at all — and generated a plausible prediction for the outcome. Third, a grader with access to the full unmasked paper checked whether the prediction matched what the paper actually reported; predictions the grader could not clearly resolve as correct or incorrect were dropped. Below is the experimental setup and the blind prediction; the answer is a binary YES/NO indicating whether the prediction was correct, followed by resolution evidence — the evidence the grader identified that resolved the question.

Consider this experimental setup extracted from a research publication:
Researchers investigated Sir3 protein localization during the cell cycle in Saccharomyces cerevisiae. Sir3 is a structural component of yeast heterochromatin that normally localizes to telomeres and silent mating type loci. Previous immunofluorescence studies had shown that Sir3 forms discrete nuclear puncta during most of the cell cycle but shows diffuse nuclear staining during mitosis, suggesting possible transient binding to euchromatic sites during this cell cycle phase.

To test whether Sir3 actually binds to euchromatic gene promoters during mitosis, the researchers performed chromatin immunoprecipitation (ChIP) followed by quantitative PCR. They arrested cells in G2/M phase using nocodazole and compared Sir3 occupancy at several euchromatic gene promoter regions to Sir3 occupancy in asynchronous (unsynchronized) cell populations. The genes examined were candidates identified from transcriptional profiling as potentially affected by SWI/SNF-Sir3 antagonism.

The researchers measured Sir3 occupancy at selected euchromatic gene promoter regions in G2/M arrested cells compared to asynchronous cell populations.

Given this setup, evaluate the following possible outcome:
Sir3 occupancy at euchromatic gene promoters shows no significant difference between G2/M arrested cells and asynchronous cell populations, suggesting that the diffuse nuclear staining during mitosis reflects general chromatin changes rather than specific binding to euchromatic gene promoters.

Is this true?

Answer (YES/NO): YES